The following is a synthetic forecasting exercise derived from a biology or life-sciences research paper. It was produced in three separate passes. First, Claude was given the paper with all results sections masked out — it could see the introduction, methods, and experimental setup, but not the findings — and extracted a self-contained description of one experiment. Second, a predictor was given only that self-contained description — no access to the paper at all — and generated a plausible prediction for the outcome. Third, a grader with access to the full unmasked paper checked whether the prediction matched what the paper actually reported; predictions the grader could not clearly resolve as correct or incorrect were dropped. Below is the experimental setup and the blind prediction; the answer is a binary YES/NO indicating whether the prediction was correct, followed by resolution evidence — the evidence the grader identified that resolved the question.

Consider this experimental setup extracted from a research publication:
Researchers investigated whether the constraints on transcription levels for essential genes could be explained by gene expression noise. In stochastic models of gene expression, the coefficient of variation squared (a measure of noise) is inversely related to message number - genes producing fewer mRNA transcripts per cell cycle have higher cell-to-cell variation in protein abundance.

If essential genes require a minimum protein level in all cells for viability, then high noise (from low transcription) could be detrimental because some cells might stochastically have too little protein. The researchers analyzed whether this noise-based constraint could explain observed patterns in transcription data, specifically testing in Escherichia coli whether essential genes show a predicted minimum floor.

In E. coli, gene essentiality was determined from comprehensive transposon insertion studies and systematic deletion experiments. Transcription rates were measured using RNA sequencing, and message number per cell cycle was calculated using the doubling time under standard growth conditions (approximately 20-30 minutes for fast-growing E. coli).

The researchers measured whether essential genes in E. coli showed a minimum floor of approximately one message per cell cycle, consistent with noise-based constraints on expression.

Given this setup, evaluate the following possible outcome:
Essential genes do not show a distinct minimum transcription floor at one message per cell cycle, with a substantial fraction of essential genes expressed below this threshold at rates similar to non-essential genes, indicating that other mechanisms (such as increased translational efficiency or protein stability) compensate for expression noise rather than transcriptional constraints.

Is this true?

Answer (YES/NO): NO